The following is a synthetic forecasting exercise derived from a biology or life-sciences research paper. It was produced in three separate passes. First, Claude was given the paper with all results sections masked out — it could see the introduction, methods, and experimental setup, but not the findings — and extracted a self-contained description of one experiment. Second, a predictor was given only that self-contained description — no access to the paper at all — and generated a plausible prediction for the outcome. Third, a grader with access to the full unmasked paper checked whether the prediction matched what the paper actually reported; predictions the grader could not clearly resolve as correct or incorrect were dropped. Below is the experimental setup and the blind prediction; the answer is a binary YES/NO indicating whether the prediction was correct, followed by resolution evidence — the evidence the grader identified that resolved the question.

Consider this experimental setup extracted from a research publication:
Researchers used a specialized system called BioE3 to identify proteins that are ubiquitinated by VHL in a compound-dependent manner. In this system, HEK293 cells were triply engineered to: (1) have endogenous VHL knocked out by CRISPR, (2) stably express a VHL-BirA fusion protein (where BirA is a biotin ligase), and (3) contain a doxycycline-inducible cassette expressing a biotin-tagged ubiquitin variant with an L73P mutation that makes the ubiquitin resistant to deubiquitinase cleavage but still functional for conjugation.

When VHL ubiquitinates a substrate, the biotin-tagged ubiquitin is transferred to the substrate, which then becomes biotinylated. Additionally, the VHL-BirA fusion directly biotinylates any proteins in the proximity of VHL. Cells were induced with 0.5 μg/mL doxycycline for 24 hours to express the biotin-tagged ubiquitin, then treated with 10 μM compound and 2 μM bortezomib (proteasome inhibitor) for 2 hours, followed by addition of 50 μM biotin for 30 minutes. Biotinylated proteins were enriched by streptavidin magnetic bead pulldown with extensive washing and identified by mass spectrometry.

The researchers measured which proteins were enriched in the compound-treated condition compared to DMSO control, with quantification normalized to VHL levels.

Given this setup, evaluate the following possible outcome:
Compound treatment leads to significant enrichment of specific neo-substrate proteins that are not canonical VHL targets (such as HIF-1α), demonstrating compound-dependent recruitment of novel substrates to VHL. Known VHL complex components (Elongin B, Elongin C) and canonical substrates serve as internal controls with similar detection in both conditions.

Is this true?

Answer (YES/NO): NO